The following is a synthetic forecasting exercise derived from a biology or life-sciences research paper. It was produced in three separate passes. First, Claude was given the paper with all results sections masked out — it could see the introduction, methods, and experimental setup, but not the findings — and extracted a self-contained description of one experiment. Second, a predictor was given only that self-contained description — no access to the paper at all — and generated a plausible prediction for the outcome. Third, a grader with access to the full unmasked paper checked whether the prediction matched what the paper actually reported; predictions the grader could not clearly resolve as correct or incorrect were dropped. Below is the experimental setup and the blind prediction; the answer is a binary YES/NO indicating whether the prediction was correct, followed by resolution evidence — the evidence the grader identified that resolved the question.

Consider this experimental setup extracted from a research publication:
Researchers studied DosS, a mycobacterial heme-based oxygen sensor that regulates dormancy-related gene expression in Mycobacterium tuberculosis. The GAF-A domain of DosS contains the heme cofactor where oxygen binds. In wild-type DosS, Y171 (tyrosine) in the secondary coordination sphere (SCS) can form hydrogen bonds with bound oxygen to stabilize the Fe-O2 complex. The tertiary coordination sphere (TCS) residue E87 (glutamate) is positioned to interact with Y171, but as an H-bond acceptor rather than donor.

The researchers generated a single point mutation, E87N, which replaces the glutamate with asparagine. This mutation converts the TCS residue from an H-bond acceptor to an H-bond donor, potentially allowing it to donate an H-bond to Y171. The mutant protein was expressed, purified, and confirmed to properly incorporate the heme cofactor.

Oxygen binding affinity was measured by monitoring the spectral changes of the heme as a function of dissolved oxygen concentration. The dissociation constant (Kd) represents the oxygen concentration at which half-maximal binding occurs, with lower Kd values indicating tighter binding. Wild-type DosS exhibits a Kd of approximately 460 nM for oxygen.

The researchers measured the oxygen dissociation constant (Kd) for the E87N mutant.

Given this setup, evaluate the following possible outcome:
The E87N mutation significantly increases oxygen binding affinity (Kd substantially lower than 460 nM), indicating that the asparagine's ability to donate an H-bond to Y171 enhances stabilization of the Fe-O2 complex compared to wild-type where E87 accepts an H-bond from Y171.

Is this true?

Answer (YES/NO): NO